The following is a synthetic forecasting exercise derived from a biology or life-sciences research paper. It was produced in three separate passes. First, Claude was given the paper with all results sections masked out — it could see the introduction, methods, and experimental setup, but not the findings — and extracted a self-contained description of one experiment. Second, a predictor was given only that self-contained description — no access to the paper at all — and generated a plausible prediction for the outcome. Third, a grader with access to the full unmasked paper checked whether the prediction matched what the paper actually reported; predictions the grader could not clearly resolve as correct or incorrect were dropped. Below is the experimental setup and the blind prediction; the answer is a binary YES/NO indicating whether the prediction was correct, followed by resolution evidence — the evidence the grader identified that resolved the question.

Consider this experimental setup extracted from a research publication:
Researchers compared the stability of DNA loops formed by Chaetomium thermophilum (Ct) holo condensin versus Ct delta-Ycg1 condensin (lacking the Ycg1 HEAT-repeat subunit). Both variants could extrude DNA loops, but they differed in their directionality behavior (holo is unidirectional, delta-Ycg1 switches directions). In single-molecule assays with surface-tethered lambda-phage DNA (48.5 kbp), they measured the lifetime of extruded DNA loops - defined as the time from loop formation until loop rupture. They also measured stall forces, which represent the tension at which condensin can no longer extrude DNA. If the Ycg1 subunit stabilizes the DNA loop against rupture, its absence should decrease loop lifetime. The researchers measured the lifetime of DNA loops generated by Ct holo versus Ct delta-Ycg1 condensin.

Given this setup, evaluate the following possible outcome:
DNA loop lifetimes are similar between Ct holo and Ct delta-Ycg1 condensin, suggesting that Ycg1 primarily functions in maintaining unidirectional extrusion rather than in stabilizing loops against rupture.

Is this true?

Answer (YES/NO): NO